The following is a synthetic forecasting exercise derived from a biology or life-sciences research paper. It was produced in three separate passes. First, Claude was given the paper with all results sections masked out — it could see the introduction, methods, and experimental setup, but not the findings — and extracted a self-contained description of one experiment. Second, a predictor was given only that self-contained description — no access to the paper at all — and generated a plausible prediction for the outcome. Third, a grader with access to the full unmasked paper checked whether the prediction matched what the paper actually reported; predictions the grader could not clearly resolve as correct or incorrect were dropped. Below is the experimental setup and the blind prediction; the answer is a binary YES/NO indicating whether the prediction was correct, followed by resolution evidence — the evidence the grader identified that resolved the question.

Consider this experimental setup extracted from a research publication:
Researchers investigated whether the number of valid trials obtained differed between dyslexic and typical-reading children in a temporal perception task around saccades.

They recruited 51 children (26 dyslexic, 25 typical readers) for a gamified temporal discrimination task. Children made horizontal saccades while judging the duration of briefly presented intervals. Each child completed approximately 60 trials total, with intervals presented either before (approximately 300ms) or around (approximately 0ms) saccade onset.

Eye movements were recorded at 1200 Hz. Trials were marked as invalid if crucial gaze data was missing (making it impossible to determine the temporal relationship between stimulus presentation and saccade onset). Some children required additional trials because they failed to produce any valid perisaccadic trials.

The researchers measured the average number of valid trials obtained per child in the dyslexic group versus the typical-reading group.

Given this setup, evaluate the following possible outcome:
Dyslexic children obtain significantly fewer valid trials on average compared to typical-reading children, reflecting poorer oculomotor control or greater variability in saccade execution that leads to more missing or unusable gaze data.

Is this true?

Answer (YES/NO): NO